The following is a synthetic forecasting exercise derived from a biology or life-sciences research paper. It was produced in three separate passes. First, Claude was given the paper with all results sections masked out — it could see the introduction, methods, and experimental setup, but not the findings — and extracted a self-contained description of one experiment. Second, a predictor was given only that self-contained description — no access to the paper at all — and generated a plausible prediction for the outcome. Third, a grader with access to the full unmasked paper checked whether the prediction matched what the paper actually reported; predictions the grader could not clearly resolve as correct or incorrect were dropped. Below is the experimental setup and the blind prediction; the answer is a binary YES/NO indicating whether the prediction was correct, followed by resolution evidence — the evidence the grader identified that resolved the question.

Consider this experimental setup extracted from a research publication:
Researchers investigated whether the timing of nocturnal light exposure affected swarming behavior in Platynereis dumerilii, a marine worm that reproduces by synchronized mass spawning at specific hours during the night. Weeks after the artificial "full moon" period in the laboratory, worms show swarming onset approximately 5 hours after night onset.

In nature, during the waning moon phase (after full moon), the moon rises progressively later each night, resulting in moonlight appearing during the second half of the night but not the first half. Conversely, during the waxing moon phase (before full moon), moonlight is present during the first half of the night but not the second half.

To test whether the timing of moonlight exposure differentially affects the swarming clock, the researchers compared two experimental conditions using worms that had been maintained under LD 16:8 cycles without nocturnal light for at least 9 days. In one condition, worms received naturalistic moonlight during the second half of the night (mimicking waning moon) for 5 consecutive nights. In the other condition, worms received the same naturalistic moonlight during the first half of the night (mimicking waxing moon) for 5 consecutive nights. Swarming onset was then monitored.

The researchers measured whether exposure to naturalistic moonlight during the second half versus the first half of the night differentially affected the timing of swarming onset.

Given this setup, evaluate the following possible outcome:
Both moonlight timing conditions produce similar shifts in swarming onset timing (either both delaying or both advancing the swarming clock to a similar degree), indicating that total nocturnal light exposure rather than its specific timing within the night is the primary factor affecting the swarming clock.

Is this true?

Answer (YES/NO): NO